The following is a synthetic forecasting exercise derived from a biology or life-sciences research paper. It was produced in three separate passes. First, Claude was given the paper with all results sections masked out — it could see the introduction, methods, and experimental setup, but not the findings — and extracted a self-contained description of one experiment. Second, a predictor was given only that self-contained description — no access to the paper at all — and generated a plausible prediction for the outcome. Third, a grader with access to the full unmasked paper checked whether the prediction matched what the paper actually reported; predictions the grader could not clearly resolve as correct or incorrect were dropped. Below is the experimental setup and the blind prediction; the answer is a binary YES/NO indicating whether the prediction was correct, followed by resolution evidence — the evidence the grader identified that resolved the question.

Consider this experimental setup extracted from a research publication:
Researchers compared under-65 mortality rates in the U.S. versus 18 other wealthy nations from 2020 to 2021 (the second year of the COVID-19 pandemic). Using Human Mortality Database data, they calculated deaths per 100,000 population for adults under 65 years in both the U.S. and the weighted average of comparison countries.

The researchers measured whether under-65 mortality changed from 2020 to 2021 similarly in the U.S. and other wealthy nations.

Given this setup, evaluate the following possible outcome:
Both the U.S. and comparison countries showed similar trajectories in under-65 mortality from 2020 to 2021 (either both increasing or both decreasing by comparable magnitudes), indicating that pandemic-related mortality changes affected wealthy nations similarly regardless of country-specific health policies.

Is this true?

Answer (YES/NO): NO